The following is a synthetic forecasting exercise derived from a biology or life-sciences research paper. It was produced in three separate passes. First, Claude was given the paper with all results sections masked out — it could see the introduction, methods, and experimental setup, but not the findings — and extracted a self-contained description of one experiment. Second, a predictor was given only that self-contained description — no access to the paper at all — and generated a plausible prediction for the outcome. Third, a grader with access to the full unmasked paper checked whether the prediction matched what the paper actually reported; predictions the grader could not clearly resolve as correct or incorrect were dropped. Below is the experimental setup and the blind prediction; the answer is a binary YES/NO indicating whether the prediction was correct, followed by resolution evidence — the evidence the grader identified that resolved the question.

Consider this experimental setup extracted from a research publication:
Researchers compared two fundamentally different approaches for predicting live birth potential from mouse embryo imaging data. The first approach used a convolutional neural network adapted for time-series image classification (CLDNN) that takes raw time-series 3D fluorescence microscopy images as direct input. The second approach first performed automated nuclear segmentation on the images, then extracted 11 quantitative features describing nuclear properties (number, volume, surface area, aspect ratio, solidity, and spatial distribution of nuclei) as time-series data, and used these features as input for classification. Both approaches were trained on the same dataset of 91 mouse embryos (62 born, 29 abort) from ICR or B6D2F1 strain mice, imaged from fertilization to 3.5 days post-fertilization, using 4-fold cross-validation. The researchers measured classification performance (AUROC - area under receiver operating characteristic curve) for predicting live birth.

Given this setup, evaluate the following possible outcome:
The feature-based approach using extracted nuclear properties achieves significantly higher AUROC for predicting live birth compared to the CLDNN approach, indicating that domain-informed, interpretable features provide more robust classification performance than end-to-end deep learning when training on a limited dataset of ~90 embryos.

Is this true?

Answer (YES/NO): YES